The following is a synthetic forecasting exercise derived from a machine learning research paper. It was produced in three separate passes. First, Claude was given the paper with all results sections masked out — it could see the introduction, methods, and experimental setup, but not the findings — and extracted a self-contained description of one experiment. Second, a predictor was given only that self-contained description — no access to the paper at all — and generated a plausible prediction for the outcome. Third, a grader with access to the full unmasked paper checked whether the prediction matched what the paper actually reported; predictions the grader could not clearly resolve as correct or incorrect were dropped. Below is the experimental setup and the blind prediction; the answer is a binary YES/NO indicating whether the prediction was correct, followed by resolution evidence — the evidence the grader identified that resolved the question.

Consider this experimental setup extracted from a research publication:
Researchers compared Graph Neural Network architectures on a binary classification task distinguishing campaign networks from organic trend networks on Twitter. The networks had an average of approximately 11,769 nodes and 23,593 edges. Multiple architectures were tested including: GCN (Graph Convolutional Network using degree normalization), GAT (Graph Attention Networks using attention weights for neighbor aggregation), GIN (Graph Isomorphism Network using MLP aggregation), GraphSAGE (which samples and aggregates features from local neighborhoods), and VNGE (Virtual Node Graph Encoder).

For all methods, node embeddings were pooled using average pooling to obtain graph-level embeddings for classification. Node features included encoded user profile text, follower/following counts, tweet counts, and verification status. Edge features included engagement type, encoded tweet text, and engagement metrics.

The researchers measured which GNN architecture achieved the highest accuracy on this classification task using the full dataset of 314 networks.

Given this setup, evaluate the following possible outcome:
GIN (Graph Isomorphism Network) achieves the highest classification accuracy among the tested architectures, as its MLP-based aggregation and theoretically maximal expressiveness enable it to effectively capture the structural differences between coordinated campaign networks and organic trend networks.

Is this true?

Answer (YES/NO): NO